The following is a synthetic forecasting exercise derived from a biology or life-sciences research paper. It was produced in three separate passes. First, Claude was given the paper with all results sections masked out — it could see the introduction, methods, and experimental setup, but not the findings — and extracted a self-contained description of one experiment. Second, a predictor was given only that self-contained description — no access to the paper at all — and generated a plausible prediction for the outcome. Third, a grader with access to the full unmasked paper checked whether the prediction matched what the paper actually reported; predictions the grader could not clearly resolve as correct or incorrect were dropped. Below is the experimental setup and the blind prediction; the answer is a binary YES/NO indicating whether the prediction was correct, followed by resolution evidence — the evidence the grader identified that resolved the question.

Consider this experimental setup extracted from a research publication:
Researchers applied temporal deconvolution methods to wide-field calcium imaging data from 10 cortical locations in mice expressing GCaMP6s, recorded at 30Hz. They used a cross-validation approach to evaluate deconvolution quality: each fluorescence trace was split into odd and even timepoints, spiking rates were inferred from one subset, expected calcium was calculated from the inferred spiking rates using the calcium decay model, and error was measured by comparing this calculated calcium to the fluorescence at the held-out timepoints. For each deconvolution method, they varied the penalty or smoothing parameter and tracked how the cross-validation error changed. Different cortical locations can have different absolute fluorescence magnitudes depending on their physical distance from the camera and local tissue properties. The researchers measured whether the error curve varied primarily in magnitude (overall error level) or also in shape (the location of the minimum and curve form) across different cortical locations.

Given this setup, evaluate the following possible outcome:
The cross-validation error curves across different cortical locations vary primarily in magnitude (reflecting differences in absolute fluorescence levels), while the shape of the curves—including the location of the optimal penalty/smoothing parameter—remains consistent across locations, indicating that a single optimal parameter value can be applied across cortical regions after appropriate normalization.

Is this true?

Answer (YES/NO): YES